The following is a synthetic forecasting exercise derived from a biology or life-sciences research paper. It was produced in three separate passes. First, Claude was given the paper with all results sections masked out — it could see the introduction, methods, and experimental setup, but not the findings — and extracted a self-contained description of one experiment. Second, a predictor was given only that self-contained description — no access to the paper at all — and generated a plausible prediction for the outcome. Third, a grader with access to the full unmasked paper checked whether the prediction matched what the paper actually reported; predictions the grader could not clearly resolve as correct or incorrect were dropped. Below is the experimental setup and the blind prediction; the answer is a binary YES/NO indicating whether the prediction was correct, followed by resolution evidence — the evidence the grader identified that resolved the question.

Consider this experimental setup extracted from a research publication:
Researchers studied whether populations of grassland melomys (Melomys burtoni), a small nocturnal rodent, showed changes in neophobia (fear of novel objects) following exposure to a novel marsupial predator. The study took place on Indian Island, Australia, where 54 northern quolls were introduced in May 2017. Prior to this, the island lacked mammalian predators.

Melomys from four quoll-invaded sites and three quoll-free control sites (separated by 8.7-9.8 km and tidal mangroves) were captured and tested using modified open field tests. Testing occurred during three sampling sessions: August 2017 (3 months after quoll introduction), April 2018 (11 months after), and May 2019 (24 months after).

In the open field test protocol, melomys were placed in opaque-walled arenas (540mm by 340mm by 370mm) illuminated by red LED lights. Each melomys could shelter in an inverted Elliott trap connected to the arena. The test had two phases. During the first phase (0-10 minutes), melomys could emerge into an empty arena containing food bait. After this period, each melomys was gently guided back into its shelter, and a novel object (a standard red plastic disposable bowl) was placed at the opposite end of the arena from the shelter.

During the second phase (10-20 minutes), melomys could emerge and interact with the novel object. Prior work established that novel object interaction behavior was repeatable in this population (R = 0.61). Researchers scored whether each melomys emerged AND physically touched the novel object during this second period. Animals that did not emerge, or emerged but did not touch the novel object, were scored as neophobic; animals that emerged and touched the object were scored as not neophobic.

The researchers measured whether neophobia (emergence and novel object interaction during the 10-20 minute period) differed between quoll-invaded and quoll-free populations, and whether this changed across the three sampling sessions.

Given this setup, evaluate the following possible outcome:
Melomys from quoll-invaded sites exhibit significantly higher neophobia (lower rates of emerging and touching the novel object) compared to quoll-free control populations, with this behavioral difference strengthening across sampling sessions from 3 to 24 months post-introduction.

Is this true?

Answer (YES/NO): NO